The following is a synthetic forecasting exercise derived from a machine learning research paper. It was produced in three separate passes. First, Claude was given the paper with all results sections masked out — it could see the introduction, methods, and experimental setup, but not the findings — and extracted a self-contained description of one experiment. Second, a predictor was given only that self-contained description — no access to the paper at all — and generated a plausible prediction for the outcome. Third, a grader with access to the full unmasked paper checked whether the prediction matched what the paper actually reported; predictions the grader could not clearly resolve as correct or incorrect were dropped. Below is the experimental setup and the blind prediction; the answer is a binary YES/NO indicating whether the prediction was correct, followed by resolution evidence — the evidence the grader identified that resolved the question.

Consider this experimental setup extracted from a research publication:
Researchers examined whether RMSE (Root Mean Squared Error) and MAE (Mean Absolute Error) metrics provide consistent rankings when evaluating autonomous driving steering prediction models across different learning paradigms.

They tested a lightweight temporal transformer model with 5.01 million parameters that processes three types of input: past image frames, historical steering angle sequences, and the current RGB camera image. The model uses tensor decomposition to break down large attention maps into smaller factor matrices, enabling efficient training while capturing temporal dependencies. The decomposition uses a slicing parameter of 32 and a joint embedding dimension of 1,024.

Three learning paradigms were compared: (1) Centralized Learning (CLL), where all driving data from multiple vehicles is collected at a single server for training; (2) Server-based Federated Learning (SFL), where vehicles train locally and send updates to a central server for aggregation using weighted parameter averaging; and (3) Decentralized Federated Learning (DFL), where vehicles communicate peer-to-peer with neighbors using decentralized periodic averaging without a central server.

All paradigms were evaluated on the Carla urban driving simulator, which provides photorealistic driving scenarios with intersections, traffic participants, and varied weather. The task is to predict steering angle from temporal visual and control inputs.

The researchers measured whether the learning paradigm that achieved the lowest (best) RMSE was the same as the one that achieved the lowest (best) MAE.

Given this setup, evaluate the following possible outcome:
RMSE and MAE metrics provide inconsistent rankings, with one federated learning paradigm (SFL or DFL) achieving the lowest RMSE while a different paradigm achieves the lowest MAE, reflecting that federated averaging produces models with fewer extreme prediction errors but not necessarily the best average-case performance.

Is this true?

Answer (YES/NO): YES